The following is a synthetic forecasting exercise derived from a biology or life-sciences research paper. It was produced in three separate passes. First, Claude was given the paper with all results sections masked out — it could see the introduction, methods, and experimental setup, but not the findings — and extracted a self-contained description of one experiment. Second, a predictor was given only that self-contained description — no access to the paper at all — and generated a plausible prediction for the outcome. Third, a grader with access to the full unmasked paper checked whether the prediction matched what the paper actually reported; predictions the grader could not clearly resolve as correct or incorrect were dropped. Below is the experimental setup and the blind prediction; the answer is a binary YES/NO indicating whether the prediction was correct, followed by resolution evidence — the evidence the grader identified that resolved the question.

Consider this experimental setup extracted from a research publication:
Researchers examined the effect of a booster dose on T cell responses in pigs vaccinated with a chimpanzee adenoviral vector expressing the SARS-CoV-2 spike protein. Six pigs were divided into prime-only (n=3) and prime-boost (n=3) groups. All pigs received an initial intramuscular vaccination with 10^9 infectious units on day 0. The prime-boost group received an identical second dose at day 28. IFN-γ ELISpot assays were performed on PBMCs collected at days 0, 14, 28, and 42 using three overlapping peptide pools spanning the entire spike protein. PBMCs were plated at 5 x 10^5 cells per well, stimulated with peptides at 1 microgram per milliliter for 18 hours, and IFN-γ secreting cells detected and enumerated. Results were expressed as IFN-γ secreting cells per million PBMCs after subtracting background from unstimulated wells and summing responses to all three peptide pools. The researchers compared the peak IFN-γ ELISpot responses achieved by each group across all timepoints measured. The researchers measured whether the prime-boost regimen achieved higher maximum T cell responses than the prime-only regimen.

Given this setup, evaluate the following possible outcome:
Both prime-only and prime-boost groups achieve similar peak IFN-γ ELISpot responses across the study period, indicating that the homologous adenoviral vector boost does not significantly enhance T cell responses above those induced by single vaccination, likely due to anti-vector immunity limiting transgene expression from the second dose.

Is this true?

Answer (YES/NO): NO